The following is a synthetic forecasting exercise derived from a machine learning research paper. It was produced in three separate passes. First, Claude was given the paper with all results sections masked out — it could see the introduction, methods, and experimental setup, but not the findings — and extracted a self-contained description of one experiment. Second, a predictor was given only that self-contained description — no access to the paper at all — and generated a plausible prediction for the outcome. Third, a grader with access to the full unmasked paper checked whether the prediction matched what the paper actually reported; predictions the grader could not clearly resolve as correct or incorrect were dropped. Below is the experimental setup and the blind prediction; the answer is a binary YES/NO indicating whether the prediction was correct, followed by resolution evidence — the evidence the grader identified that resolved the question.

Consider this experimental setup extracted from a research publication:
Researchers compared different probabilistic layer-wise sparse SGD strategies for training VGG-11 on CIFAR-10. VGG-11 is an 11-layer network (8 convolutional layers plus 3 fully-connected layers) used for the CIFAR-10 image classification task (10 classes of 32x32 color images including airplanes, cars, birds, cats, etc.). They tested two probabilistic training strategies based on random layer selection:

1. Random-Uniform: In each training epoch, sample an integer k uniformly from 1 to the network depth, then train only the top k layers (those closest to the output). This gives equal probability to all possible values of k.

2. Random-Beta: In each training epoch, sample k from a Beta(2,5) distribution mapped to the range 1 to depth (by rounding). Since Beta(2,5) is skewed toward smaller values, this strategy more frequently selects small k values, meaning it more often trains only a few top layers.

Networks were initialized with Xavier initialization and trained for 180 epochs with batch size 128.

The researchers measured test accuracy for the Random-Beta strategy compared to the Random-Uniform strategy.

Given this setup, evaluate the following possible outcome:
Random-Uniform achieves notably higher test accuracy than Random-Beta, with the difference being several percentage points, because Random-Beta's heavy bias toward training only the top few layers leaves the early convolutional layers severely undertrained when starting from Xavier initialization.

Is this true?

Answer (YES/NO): NO